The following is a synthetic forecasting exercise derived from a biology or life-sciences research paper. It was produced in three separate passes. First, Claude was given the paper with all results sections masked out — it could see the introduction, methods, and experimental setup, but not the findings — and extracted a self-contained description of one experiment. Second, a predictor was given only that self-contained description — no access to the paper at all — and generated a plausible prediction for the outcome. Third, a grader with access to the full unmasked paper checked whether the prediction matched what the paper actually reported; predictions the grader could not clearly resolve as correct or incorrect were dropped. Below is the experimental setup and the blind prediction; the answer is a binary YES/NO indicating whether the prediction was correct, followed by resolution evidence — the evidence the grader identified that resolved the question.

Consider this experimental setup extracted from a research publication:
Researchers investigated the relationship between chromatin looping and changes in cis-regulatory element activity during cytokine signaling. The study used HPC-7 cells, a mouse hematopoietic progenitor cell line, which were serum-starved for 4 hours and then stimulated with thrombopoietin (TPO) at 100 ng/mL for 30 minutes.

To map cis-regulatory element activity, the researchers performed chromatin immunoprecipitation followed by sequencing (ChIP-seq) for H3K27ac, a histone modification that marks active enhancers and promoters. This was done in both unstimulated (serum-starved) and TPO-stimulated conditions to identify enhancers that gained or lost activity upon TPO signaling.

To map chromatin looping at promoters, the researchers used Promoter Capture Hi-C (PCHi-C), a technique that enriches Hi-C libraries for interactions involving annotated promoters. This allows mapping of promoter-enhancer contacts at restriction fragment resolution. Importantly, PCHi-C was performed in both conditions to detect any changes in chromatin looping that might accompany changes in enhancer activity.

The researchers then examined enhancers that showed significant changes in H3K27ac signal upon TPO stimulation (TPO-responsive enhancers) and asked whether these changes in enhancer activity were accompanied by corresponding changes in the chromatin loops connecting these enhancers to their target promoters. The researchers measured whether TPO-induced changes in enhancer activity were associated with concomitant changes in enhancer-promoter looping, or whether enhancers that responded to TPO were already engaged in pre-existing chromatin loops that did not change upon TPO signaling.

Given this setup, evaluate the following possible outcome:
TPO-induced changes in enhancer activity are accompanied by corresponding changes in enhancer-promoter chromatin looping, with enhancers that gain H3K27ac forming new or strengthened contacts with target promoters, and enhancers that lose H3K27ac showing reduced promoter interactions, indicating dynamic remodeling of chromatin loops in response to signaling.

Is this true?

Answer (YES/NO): NO